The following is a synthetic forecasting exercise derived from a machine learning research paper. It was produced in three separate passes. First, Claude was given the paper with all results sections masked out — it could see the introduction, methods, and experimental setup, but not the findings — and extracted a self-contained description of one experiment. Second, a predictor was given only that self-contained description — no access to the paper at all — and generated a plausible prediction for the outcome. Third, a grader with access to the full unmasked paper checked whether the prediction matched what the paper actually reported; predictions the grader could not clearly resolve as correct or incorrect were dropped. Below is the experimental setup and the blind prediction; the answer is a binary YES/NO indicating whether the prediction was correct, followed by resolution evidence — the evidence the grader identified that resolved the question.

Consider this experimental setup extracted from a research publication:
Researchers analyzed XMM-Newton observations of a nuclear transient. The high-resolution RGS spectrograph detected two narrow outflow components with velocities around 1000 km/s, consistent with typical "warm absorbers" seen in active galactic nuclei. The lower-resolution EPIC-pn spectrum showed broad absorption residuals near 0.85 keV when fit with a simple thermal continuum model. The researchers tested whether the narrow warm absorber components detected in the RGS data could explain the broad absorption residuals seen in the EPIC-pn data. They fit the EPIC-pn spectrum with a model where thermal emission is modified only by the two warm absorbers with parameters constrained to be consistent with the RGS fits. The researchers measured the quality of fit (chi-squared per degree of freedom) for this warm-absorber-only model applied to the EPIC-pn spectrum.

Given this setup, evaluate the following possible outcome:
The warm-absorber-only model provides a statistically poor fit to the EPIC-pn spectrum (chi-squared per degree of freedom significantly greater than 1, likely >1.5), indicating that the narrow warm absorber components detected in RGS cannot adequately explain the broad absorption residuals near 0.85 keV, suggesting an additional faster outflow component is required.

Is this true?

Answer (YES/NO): YES